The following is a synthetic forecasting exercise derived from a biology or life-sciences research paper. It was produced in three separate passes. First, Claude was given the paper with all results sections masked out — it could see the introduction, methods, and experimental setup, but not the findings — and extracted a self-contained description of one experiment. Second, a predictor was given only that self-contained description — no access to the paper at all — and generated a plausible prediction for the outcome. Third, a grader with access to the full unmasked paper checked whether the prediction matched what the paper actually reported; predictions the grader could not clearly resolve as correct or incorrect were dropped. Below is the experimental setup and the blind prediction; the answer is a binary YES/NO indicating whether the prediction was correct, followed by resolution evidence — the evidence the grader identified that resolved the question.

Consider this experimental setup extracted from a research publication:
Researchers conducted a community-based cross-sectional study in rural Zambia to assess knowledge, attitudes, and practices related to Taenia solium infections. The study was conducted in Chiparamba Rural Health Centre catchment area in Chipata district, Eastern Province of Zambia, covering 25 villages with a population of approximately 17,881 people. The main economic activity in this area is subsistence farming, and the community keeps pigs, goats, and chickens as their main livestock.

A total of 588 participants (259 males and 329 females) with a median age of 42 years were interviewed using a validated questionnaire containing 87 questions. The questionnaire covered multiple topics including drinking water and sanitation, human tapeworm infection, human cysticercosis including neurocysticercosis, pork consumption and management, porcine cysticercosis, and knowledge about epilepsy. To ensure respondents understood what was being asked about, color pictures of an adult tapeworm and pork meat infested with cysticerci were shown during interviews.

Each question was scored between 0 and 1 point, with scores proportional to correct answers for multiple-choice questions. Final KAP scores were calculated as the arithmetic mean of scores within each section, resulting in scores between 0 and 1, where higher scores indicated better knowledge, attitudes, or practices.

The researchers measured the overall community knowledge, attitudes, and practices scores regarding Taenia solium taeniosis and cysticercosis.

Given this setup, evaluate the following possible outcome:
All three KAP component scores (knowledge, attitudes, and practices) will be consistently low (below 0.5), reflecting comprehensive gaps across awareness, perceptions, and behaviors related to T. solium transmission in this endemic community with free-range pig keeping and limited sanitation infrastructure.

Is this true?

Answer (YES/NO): YES